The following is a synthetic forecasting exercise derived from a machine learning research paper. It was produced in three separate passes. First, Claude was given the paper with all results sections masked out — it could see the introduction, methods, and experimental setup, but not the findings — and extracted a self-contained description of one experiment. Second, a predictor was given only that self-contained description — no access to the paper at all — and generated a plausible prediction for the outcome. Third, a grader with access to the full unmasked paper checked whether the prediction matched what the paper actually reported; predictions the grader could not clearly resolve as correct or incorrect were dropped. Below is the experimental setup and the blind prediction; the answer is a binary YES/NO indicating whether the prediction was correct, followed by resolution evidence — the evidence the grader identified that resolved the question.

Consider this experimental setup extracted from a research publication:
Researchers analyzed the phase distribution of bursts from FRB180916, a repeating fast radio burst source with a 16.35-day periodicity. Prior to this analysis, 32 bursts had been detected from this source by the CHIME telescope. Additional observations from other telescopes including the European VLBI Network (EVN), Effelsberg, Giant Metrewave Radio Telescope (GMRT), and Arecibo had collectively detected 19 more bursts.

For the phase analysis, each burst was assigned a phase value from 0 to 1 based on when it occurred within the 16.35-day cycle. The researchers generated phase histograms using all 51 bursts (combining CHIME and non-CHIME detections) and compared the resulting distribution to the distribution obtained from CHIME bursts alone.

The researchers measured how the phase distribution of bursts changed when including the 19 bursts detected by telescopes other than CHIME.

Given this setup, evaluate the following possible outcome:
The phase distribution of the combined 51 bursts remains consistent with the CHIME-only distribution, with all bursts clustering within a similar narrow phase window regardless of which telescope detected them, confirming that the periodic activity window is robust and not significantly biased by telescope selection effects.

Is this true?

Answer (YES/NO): NO